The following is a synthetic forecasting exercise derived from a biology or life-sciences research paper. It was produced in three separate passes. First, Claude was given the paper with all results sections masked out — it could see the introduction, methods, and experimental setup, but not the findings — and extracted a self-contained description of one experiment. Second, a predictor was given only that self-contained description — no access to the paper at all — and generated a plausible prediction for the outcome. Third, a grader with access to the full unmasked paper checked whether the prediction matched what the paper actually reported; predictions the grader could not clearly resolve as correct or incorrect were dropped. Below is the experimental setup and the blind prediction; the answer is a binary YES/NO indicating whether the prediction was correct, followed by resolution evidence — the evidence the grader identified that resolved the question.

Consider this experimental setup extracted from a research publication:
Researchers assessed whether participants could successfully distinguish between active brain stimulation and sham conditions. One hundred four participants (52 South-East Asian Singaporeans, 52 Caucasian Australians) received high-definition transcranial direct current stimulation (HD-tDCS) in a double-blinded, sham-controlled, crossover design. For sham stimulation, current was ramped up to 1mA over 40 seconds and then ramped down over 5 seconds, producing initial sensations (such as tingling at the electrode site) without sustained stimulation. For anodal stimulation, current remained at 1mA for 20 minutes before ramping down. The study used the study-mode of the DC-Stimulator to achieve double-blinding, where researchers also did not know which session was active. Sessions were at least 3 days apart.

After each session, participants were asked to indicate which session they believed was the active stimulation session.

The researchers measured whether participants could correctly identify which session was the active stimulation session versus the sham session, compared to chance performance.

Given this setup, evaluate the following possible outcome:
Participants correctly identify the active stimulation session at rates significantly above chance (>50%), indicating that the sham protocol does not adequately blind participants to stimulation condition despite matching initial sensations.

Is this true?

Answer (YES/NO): NO